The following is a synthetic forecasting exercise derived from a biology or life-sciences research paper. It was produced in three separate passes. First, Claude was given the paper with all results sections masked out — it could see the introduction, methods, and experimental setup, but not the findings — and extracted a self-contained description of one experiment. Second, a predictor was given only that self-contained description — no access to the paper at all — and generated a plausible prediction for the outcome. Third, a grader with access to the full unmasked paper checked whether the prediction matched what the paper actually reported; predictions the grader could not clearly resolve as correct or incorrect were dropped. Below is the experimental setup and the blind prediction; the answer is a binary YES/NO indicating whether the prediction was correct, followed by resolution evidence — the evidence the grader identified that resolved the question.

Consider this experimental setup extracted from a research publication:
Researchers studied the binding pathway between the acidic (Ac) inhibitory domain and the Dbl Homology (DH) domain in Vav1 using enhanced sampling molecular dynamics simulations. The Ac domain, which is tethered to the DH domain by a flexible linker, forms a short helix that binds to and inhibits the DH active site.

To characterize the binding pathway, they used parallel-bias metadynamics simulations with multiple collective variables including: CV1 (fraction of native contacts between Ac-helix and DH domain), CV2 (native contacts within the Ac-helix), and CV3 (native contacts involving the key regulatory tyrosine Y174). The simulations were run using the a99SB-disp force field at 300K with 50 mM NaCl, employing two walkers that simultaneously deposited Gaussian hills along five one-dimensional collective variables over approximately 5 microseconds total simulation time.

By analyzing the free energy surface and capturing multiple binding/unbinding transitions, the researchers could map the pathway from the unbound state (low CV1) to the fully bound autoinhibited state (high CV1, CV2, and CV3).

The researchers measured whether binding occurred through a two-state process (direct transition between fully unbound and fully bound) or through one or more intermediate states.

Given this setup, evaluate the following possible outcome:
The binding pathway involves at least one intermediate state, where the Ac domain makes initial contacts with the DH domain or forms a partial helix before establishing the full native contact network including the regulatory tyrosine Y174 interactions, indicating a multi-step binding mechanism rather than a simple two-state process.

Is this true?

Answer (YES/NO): YES